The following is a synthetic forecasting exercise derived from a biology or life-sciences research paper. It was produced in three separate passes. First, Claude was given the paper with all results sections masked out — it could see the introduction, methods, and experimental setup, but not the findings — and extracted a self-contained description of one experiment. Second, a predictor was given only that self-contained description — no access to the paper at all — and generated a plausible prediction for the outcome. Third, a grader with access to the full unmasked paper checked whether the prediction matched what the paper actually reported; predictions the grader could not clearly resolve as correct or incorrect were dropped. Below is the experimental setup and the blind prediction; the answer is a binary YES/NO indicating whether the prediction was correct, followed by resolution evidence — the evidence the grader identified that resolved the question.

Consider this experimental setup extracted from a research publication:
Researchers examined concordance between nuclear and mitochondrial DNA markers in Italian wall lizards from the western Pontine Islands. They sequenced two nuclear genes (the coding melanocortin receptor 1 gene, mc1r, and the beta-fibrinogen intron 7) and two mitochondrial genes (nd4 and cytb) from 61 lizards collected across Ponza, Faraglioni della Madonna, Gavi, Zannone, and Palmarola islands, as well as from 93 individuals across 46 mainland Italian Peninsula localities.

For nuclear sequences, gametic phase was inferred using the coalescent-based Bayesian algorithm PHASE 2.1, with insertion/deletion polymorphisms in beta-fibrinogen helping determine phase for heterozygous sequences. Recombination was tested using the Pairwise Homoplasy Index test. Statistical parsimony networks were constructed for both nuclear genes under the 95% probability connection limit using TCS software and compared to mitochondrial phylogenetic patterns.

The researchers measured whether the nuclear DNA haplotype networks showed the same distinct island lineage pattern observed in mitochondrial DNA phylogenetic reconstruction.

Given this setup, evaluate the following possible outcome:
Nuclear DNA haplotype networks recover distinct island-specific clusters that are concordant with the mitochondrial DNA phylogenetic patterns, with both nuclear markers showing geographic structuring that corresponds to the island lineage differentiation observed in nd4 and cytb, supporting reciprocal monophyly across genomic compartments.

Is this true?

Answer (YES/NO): NO